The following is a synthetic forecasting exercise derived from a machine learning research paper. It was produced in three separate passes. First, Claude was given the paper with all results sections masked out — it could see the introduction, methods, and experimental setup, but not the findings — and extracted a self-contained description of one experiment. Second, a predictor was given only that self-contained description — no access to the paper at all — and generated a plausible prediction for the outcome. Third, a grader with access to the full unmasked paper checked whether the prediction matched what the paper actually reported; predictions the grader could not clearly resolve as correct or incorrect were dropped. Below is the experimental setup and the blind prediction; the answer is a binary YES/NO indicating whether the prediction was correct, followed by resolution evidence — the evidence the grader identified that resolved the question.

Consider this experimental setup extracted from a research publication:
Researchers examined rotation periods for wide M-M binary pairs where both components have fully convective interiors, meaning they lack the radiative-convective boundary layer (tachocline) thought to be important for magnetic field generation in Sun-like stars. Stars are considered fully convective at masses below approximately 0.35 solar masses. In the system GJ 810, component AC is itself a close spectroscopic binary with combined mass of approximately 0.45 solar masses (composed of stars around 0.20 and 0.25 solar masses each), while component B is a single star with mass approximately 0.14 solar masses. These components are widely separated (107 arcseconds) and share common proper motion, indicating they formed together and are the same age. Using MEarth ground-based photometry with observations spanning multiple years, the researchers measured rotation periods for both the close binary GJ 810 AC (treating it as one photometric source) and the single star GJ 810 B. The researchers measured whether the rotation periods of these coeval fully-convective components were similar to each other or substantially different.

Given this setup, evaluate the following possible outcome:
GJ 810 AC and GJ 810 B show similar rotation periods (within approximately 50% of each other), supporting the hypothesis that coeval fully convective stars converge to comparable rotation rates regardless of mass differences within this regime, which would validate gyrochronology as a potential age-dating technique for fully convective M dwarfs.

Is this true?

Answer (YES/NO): YES